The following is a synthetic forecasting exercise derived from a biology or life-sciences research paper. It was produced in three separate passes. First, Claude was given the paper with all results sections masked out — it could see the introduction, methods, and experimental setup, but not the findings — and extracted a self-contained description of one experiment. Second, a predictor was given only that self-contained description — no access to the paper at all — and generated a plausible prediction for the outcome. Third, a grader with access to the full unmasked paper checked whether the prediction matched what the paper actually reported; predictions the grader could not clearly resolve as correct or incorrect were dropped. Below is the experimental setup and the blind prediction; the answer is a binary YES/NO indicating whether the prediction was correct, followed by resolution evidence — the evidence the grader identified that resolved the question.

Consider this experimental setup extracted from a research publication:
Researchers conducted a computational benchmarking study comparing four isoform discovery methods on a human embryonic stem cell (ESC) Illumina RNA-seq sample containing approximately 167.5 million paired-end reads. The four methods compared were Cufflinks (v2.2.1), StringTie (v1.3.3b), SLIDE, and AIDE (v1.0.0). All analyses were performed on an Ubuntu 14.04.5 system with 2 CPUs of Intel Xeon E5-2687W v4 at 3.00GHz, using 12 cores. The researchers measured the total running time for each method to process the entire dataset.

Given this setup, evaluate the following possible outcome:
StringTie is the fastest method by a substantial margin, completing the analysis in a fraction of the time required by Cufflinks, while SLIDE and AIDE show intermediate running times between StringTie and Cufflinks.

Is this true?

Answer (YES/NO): YES